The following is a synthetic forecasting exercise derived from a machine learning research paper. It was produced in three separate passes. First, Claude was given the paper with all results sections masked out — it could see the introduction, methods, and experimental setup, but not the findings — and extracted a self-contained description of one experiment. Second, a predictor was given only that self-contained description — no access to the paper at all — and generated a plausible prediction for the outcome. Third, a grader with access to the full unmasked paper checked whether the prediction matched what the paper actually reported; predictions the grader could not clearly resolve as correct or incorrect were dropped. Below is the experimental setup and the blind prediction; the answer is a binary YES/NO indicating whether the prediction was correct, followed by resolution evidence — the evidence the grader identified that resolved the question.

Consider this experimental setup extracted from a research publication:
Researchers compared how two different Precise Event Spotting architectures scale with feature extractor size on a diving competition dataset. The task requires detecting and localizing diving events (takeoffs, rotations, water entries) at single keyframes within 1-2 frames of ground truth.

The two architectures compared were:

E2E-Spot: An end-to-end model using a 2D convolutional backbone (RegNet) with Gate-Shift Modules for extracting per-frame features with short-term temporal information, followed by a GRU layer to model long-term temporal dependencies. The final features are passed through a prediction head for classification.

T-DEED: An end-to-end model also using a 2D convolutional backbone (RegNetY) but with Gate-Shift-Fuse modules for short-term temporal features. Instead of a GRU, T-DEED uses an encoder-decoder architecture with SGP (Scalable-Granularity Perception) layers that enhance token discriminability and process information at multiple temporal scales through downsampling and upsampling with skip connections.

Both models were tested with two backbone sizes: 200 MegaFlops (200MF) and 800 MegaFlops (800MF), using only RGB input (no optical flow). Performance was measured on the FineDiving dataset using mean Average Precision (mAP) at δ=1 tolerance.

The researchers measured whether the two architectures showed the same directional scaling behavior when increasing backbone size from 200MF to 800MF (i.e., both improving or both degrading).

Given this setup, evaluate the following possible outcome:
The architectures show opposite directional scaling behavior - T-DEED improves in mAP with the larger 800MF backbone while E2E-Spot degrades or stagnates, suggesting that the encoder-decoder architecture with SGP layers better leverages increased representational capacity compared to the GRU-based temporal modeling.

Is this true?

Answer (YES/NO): YES